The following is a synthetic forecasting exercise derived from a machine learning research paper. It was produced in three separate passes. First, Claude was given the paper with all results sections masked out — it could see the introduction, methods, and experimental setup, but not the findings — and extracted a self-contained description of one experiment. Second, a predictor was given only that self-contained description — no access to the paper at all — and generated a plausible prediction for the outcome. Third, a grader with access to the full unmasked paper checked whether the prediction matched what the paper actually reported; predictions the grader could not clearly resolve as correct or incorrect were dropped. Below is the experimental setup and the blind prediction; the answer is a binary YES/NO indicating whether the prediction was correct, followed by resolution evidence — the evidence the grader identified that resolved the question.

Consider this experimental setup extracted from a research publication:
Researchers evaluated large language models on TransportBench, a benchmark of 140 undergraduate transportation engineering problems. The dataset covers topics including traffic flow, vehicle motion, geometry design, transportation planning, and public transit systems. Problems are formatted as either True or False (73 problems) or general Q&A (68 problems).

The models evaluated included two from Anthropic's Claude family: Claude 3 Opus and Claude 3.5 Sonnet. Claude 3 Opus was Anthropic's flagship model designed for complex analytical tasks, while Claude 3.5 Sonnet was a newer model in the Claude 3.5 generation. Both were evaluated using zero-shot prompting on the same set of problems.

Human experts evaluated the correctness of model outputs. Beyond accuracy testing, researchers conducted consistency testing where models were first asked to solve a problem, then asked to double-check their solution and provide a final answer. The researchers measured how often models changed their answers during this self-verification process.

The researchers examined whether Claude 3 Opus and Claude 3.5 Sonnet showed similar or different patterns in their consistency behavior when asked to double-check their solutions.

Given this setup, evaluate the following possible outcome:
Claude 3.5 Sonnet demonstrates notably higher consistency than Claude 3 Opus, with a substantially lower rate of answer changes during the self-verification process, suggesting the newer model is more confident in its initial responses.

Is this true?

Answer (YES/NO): YES